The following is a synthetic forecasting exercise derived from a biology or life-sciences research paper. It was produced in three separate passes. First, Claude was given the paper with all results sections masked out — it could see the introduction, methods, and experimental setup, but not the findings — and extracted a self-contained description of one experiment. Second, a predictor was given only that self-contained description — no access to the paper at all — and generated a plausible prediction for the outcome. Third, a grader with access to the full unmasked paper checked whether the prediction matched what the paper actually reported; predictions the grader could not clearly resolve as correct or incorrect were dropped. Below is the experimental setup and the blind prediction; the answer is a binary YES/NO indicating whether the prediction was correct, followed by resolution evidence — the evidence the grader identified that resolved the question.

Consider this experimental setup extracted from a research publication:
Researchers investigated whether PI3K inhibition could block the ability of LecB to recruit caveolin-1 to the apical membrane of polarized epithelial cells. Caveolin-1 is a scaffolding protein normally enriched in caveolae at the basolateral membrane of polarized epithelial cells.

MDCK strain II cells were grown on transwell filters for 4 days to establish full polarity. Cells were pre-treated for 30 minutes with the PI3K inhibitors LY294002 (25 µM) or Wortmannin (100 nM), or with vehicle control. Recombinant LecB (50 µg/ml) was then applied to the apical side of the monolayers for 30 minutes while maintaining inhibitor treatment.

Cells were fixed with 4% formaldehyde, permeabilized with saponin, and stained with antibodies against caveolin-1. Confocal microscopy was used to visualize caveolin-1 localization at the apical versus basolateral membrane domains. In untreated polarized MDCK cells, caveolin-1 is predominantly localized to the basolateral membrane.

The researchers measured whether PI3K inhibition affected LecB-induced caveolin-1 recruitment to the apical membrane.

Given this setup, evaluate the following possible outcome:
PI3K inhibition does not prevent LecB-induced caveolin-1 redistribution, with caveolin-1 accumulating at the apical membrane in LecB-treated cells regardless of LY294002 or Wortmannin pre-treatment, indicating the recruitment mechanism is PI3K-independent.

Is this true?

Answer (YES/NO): NO